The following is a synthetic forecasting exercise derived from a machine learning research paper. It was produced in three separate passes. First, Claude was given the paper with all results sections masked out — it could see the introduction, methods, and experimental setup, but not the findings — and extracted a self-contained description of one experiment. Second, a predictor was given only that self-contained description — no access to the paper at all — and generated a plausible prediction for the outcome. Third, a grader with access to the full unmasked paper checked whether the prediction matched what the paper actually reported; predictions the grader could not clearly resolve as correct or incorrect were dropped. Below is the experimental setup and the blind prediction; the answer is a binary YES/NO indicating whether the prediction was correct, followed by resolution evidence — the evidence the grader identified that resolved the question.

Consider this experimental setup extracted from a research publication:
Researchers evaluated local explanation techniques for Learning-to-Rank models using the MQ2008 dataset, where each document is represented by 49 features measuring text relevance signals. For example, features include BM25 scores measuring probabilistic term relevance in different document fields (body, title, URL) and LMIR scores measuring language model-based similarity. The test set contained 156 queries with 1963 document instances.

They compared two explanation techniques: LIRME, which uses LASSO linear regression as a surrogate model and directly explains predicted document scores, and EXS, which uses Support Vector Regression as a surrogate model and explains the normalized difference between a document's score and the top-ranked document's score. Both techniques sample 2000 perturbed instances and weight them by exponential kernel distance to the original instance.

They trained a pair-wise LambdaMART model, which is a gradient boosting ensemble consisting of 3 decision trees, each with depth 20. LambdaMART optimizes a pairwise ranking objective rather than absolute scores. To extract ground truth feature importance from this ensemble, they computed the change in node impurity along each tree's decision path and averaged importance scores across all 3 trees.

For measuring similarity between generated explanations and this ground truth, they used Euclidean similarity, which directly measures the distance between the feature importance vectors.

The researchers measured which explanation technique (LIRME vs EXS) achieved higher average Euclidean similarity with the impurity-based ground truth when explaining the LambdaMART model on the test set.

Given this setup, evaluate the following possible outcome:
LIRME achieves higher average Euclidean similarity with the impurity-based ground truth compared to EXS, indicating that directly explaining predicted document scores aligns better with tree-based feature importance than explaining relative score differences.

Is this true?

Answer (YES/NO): YES